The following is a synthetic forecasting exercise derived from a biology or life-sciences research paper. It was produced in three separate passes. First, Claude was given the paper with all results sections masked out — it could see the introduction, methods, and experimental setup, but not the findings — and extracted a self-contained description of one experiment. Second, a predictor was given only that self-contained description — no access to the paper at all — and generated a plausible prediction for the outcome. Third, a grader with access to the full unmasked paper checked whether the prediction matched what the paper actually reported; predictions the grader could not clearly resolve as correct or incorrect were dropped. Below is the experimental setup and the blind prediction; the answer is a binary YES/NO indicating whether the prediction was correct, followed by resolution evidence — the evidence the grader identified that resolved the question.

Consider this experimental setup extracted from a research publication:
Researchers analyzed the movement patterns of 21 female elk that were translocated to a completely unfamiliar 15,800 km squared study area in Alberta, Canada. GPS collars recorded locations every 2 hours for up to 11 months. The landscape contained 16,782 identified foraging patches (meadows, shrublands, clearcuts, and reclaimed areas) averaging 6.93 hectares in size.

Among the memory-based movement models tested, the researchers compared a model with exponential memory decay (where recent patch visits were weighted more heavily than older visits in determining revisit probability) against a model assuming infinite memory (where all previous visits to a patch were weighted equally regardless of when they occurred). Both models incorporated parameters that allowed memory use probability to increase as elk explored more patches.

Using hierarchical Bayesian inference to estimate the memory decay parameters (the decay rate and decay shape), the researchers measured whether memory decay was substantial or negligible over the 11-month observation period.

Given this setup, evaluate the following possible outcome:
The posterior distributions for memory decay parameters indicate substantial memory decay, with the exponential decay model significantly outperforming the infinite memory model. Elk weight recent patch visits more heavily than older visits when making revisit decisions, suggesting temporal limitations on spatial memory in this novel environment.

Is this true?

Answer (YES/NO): NO